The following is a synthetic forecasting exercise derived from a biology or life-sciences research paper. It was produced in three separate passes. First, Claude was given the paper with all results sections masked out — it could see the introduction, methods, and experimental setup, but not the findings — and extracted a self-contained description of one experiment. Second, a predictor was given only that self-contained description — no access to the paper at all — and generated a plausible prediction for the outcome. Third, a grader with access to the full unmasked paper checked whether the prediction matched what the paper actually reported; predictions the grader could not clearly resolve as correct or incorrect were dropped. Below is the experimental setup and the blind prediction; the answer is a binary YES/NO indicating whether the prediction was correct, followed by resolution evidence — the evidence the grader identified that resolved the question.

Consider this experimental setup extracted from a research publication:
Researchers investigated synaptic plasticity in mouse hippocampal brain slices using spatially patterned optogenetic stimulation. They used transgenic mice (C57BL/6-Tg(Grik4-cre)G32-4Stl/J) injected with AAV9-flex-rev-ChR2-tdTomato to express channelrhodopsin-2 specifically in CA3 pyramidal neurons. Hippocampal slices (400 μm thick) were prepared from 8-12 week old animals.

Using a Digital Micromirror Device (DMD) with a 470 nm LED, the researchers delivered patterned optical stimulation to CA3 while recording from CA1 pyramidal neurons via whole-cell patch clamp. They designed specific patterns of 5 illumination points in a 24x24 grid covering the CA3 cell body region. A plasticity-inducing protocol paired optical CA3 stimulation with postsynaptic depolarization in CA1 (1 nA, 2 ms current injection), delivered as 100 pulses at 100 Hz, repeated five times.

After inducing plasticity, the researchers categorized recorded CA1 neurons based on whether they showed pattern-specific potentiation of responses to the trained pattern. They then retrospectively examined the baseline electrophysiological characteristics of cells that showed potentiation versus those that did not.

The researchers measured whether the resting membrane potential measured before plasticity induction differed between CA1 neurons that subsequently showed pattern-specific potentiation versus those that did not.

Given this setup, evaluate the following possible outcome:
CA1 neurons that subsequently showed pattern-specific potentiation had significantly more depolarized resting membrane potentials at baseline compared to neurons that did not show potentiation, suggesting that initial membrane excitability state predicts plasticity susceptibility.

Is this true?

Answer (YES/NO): YES